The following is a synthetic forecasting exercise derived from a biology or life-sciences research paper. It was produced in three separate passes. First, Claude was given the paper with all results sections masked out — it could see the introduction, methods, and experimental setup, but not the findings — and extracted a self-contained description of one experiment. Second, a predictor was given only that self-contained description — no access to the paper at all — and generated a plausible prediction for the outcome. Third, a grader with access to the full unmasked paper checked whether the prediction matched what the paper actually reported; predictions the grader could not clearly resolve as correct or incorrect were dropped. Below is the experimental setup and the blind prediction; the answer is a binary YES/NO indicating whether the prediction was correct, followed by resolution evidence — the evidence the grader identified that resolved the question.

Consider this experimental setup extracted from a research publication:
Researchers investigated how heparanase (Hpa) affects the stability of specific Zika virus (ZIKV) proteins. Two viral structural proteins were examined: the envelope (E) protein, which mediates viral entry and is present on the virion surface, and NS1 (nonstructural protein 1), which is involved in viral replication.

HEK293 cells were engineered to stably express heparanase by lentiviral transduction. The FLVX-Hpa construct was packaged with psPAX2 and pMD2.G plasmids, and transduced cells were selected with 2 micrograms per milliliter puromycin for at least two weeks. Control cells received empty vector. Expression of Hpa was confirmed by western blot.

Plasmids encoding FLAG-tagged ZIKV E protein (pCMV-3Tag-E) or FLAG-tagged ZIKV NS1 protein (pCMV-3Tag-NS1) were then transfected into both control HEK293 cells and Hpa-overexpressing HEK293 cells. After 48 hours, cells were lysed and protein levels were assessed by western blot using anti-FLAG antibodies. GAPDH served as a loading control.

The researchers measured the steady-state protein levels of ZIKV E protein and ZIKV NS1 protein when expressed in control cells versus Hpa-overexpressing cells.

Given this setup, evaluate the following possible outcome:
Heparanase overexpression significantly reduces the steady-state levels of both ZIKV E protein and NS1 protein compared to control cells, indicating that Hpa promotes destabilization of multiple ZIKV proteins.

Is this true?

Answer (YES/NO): NO